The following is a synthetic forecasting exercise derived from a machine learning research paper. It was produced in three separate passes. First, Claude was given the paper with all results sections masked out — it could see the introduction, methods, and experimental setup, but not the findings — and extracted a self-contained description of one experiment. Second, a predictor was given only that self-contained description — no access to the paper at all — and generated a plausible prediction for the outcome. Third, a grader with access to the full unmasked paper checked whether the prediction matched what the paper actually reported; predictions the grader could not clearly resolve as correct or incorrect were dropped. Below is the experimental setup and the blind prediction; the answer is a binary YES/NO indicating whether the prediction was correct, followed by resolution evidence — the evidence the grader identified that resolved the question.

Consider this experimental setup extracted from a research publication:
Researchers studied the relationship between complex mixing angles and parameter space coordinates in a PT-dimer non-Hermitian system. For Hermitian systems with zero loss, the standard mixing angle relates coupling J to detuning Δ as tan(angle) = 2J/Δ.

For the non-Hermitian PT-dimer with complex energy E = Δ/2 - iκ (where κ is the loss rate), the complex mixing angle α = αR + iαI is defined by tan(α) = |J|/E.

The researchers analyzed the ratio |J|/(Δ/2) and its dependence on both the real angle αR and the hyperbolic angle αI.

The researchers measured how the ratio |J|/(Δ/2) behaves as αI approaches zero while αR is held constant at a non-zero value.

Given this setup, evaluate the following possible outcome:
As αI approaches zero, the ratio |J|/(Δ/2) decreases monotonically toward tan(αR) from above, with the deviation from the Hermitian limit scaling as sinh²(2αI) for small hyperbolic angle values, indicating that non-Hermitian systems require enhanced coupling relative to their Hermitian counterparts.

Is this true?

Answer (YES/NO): NO